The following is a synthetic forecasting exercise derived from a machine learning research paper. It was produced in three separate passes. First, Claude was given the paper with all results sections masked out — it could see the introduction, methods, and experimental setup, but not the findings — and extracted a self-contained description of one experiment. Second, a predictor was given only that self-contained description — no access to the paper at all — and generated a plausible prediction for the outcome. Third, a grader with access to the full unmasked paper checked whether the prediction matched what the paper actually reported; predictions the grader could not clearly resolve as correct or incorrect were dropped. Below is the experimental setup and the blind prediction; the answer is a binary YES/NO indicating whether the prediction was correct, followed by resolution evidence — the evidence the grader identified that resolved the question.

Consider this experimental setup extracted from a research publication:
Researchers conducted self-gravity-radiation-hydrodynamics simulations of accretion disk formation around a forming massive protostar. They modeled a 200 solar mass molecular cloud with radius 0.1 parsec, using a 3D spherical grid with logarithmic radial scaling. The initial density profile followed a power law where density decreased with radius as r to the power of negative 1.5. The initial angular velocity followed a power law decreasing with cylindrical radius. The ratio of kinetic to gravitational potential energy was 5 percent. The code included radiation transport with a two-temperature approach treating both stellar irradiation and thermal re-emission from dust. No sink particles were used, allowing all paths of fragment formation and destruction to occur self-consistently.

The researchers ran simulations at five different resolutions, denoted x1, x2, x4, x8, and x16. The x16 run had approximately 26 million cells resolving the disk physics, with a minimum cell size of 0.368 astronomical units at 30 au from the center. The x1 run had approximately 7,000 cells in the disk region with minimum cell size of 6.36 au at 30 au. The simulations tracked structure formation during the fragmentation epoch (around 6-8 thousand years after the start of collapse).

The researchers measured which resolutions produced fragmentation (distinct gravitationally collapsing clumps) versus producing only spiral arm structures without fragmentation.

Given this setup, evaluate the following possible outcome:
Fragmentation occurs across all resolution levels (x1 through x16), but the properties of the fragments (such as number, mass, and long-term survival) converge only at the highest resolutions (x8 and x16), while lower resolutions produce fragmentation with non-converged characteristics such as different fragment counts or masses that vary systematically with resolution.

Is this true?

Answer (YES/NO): NO